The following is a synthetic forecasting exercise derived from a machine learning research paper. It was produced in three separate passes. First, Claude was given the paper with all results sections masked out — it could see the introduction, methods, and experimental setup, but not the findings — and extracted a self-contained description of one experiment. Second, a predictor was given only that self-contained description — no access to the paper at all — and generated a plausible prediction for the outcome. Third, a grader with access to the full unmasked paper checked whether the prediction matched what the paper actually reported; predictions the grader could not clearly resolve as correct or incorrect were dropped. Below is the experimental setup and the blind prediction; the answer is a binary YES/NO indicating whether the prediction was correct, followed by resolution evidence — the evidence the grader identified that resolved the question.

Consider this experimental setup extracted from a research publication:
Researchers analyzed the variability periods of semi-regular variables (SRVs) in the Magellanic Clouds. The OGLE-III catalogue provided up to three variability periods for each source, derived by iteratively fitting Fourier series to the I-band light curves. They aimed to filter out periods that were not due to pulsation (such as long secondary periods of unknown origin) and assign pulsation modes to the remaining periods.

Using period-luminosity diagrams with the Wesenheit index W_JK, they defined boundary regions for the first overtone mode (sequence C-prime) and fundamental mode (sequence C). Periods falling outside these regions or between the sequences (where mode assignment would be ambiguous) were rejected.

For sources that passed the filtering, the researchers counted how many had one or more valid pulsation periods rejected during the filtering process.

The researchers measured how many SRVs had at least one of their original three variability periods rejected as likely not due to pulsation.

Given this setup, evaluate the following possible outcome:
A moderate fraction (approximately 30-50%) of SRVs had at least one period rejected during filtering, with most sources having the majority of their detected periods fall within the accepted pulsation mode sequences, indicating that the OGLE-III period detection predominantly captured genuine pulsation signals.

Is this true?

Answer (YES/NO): NO